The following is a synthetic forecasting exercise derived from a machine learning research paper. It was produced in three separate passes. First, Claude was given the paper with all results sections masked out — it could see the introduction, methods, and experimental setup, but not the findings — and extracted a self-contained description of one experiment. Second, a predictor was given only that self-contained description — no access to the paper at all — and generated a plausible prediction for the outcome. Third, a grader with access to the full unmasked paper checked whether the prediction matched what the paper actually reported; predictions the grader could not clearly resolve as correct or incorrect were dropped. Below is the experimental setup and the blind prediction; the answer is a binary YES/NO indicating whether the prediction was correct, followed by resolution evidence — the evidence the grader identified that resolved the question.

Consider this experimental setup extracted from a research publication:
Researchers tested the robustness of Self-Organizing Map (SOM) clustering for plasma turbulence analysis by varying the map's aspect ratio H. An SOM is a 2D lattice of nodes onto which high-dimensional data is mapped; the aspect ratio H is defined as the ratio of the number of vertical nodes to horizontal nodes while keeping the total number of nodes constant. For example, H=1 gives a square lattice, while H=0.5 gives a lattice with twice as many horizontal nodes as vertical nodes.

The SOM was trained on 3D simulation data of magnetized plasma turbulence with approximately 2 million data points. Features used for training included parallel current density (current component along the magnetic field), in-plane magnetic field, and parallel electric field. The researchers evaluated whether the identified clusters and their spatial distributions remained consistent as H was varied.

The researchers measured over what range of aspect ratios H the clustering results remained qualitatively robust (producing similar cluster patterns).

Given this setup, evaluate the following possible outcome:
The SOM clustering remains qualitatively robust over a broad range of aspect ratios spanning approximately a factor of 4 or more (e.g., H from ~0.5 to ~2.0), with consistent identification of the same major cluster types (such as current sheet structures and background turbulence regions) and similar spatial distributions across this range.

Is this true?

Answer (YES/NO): NO